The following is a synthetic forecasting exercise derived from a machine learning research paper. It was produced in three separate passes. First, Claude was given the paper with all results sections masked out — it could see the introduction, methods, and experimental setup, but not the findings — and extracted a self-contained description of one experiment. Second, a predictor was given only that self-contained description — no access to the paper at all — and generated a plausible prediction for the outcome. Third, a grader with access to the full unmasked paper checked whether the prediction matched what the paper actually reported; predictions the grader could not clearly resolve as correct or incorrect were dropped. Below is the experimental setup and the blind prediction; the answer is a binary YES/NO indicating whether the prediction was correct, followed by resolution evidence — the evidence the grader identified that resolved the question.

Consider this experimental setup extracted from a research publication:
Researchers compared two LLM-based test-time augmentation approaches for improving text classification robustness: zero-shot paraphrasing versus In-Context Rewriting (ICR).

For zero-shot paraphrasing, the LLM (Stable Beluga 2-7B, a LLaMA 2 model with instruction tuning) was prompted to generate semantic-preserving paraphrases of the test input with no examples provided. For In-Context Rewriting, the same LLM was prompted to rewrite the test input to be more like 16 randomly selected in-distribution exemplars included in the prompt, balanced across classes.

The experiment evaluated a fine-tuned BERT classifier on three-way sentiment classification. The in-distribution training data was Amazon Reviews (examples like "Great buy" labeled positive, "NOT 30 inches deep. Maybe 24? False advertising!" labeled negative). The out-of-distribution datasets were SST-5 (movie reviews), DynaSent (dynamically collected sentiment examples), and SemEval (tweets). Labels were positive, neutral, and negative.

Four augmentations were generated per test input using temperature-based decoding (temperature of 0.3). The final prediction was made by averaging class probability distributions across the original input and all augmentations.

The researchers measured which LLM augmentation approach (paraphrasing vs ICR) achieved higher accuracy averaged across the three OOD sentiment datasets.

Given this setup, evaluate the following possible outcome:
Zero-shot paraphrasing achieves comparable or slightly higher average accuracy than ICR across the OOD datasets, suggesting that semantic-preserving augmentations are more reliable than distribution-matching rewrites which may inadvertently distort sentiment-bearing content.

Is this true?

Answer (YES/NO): NO